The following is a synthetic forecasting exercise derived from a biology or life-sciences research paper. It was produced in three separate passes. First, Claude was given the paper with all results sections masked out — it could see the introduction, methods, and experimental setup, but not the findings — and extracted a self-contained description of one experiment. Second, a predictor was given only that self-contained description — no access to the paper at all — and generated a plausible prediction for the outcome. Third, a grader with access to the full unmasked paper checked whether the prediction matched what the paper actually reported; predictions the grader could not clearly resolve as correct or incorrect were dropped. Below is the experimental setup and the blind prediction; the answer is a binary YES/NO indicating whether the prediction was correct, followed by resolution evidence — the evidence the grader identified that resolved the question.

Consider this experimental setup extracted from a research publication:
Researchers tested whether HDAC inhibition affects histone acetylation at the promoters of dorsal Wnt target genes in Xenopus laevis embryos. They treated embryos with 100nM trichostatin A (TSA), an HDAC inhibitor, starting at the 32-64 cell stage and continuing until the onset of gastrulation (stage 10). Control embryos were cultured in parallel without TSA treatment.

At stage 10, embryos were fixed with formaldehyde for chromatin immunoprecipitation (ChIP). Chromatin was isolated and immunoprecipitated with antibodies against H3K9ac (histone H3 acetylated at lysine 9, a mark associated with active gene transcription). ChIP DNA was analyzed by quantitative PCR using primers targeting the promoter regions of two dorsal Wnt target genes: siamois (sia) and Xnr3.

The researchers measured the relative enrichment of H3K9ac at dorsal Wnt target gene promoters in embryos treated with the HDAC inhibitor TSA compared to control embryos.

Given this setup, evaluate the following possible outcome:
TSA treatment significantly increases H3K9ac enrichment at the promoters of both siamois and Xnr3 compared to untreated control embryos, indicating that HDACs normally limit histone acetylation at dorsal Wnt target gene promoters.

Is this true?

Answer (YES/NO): YES